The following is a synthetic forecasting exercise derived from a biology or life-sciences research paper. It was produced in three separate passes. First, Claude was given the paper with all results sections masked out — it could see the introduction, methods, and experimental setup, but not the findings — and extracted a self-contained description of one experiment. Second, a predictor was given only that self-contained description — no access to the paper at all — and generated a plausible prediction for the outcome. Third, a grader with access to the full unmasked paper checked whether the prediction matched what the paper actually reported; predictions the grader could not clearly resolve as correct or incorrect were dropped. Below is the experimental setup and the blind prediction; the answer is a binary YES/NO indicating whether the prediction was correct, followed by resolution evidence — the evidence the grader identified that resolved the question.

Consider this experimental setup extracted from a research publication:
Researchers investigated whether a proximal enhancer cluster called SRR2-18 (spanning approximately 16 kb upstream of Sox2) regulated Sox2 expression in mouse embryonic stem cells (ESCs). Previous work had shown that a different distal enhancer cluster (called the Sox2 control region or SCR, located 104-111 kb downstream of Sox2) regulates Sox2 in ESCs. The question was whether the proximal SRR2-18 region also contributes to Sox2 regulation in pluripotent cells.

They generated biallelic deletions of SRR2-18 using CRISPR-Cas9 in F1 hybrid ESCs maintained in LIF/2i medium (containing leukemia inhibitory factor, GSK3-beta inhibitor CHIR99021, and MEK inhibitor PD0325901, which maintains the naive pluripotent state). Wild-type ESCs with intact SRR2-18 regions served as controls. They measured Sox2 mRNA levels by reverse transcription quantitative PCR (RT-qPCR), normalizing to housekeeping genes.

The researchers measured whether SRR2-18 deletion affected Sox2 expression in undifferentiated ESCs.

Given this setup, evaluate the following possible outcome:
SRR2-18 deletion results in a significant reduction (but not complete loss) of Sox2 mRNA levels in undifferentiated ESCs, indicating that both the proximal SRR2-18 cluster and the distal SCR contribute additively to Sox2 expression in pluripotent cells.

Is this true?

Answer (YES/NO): NO